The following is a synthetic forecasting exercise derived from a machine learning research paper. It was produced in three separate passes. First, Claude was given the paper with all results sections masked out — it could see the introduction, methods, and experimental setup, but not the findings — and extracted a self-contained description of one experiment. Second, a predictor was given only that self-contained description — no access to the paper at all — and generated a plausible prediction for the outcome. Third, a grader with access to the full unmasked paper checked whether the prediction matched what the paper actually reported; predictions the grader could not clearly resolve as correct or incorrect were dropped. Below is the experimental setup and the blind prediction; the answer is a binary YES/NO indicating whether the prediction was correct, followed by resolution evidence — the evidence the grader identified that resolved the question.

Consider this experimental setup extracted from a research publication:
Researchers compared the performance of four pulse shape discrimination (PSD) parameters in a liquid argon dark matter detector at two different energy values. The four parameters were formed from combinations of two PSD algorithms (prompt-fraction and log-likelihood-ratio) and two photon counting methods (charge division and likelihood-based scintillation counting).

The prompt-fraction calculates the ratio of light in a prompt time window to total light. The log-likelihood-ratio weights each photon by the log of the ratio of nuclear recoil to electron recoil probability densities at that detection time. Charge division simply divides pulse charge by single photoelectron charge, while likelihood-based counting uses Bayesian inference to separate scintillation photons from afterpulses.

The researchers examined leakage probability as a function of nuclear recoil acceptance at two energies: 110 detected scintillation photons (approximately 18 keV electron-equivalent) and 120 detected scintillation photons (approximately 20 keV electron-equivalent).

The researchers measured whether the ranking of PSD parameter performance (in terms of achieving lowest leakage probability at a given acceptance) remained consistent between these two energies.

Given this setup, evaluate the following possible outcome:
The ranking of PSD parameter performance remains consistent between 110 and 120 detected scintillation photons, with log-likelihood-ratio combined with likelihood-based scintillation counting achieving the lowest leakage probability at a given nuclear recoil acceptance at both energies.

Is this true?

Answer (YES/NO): NO